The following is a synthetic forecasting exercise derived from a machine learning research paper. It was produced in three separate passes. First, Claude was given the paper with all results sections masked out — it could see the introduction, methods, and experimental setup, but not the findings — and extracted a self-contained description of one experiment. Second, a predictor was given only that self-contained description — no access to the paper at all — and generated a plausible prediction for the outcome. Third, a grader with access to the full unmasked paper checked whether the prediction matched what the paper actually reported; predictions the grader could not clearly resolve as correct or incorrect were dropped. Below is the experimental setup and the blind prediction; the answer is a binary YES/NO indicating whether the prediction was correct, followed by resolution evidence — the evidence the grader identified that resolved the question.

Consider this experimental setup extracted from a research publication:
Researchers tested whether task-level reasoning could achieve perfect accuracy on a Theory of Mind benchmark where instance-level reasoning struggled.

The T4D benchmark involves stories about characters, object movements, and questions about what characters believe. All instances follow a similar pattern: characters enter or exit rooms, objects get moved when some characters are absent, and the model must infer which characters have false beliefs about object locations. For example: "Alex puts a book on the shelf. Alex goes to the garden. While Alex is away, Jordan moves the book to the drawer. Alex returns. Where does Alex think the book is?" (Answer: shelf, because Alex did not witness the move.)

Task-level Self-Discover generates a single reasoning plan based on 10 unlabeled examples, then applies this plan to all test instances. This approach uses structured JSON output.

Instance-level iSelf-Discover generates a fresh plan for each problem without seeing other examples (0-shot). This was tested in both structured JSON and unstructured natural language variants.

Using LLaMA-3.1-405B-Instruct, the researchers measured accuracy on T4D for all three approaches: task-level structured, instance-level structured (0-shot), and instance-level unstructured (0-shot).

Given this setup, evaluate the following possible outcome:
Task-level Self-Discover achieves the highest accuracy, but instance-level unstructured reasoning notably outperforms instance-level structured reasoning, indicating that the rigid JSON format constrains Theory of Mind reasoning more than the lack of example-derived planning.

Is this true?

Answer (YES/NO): YES